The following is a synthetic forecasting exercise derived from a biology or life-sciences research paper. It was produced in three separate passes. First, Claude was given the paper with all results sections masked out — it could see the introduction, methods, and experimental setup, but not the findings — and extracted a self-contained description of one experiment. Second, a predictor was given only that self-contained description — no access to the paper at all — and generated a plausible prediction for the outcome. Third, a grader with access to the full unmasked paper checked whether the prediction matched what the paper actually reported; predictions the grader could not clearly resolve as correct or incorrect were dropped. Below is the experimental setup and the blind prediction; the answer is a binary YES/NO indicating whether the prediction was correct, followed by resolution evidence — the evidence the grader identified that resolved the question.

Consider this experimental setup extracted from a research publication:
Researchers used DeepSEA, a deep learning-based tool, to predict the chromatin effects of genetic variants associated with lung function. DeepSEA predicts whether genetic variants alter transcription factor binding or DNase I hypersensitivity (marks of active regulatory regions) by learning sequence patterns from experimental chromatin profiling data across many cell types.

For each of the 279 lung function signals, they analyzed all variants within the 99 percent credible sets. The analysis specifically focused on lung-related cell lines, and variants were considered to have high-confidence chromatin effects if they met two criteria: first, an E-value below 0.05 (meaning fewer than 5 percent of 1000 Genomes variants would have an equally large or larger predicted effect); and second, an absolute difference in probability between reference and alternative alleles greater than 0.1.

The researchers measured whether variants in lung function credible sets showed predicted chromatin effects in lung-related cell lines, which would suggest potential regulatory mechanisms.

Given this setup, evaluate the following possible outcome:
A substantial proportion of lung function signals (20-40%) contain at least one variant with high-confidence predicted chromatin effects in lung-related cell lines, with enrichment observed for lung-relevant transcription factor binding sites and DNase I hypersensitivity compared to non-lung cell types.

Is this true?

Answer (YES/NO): NO